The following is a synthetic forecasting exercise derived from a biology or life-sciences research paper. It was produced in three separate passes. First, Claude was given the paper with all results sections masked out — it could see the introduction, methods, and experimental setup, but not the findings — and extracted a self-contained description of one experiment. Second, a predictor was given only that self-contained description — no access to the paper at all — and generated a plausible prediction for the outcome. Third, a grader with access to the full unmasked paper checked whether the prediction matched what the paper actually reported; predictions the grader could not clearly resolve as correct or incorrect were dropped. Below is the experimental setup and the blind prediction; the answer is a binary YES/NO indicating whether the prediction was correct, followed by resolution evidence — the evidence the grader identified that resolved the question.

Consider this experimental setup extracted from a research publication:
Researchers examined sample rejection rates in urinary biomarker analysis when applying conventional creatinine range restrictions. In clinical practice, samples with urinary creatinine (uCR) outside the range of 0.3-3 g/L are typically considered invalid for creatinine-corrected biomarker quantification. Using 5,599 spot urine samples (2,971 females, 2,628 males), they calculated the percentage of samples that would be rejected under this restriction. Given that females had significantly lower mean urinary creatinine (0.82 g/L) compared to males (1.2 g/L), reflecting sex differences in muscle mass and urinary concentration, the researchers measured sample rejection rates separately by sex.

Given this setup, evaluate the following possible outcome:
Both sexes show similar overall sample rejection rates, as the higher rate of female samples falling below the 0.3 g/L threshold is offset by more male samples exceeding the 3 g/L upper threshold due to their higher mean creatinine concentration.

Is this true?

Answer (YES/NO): NO